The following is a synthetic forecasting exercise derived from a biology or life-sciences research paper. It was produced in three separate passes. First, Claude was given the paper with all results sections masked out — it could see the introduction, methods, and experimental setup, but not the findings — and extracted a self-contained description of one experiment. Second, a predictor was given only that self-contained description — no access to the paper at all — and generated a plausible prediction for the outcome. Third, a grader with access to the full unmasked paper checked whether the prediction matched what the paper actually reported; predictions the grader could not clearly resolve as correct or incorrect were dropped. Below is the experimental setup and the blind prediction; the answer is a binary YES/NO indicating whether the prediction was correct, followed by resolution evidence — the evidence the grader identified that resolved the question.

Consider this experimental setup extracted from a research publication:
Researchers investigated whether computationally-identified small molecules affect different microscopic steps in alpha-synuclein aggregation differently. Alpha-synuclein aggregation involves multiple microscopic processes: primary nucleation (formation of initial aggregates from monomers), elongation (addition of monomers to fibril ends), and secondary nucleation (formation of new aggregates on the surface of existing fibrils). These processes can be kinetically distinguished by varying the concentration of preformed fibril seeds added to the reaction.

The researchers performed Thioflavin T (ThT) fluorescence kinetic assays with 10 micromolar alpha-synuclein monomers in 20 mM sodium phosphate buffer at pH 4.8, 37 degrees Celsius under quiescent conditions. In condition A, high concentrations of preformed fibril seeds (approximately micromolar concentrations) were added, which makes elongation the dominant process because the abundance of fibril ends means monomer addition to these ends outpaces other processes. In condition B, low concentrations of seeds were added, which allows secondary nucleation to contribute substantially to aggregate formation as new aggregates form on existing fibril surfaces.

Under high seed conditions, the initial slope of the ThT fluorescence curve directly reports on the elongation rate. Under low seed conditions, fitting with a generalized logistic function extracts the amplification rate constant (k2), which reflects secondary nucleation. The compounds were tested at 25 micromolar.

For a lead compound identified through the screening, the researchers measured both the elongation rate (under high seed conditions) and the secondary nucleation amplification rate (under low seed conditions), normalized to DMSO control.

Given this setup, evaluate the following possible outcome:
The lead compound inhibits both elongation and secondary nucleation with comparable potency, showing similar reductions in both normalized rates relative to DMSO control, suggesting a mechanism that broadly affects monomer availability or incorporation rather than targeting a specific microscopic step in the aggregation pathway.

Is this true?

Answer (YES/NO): NO